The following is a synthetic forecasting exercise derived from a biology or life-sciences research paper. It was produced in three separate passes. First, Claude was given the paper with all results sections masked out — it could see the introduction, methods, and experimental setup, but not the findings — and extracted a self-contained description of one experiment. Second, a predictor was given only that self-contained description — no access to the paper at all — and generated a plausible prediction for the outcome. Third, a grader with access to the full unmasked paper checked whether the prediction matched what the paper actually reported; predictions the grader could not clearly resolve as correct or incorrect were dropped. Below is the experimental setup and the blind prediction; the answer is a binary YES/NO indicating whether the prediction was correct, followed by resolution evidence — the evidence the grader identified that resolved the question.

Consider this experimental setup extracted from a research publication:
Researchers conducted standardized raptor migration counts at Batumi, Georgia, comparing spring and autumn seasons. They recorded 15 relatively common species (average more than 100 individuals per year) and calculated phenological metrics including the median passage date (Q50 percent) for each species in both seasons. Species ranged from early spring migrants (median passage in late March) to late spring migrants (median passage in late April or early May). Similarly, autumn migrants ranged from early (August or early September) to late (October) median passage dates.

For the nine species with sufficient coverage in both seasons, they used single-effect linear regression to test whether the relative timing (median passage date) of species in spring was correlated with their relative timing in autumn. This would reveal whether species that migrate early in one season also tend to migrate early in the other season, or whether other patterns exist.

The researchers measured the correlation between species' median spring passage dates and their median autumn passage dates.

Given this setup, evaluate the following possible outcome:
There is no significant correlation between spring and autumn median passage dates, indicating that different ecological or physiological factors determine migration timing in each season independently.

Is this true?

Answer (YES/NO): NO